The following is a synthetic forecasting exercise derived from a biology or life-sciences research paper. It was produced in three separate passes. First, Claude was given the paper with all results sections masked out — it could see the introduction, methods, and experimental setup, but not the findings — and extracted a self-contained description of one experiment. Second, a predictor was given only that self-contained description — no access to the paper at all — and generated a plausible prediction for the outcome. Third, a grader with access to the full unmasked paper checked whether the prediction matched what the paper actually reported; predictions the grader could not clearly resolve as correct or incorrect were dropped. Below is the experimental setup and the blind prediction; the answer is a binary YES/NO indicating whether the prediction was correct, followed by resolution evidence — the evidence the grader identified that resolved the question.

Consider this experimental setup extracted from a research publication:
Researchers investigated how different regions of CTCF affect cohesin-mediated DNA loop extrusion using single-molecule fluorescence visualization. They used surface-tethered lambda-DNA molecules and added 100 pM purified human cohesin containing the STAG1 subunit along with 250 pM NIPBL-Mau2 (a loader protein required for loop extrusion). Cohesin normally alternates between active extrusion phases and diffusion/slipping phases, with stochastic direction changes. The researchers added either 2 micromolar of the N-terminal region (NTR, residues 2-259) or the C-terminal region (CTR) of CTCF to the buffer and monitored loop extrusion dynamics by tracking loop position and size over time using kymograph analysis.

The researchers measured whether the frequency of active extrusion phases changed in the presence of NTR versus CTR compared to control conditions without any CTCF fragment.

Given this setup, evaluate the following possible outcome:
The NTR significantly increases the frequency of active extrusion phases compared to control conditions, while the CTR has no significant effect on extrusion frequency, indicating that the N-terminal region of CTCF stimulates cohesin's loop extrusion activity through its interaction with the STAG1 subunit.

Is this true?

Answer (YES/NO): NO